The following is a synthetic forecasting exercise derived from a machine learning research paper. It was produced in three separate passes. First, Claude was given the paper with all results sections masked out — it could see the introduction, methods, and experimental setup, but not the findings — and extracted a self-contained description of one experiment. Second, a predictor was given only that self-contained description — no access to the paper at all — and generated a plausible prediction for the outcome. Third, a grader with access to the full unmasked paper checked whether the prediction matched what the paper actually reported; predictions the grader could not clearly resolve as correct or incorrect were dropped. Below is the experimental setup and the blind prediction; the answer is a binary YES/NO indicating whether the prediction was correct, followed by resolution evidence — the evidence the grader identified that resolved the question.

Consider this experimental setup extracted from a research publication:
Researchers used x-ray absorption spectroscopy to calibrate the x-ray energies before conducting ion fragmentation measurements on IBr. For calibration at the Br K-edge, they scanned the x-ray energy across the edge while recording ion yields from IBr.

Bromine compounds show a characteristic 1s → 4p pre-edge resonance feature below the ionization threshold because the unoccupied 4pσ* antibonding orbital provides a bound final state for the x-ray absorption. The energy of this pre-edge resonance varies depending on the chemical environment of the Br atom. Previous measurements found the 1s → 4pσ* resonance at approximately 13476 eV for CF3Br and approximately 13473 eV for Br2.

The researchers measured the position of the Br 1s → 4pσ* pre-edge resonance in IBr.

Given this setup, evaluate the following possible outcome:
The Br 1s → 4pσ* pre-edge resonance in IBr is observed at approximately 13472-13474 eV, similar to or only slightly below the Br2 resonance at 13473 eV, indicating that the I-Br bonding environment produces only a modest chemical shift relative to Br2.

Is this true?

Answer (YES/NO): NO